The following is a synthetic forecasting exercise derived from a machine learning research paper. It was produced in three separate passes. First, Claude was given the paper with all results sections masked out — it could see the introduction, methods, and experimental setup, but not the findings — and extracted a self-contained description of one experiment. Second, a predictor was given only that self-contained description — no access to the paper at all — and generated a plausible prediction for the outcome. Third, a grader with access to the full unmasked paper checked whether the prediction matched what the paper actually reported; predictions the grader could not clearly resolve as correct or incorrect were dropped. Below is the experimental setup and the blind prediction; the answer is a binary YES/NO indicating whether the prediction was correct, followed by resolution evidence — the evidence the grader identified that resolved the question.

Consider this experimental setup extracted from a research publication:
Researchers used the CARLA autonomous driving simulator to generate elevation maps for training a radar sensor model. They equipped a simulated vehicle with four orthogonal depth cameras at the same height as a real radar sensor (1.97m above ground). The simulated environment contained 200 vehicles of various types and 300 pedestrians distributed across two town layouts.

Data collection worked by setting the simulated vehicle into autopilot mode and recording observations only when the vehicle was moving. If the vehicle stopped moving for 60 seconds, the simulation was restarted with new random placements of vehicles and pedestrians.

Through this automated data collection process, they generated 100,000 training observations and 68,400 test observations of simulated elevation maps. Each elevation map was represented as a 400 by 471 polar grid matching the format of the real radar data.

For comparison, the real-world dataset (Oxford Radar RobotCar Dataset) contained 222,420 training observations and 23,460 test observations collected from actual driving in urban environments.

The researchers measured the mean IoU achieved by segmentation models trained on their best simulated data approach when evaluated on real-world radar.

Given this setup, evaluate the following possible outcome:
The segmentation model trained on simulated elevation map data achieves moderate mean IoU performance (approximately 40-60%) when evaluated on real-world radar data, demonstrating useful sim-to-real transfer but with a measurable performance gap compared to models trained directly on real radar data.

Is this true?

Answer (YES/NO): NO